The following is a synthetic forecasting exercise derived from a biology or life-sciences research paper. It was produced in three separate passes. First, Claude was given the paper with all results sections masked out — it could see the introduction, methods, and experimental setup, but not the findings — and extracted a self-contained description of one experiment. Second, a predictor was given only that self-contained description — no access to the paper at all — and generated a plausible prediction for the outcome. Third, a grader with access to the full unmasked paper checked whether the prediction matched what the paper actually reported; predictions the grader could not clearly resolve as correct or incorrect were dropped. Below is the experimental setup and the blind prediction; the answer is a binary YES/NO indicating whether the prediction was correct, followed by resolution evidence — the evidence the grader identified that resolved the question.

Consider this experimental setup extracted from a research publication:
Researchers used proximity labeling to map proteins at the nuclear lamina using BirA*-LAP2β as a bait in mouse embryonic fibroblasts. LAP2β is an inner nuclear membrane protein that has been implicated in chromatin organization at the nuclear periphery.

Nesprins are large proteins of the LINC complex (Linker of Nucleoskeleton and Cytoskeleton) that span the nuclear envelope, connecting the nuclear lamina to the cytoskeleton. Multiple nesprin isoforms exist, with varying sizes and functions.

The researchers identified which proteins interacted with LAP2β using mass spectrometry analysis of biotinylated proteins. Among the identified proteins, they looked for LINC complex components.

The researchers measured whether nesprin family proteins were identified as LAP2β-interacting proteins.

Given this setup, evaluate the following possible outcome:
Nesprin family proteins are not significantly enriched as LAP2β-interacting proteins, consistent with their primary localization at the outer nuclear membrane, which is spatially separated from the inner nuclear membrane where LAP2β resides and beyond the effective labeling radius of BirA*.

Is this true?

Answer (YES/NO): NO